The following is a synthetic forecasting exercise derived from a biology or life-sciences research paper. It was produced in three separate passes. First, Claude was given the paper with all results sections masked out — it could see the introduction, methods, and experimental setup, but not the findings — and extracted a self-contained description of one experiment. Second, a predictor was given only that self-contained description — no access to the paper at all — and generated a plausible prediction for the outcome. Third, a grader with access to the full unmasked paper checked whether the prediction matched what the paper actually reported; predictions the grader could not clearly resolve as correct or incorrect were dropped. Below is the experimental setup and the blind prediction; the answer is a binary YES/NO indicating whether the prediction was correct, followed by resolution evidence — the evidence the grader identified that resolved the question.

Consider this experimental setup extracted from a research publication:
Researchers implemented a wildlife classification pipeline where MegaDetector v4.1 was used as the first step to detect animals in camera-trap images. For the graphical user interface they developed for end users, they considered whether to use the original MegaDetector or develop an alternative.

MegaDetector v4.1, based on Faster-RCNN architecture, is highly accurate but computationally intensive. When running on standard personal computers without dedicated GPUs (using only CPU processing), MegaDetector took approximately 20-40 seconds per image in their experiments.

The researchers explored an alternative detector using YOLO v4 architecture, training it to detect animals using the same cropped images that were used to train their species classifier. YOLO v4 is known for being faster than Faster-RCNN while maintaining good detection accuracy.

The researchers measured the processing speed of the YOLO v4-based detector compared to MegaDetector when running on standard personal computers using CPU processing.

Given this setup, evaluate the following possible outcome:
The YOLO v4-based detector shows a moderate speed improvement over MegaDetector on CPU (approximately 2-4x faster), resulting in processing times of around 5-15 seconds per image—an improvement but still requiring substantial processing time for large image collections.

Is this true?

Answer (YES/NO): NO